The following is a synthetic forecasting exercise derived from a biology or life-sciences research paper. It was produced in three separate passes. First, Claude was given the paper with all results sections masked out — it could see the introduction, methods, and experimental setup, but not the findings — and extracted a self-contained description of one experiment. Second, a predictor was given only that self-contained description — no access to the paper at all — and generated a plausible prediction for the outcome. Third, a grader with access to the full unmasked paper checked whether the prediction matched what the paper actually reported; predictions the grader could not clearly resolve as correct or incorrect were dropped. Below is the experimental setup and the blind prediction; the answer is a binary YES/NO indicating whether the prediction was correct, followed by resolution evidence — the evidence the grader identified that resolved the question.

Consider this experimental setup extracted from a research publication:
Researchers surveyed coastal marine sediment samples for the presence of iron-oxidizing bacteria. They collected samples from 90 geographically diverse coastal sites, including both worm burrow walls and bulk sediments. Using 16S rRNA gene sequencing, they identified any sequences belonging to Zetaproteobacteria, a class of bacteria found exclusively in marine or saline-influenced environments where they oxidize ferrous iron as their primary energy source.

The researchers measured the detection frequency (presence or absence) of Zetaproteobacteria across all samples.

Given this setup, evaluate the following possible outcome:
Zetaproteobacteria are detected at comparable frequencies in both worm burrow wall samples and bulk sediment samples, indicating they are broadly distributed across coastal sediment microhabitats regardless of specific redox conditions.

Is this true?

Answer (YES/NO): NO